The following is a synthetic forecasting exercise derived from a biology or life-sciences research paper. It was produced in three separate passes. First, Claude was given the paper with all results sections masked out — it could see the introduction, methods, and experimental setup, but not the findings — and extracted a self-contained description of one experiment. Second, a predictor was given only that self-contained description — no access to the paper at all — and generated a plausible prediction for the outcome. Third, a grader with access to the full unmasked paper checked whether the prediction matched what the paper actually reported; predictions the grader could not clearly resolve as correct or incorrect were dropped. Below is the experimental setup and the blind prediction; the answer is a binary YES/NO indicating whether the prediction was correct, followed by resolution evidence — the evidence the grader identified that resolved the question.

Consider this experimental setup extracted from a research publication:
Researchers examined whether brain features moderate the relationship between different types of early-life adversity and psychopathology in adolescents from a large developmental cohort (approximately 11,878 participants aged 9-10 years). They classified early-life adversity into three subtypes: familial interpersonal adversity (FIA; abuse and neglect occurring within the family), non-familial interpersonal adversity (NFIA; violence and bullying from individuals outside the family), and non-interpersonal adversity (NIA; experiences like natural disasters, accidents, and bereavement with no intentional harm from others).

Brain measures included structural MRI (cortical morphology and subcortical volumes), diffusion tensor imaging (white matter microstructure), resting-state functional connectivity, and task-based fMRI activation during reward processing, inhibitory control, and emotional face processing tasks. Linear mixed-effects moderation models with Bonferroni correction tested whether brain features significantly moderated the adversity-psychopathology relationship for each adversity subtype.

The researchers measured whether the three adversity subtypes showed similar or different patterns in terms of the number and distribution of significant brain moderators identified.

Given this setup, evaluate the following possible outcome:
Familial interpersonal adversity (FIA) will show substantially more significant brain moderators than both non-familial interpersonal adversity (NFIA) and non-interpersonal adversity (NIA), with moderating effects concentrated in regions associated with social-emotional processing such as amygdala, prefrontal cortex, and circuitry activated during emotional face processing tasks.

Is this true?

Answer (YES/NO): NO